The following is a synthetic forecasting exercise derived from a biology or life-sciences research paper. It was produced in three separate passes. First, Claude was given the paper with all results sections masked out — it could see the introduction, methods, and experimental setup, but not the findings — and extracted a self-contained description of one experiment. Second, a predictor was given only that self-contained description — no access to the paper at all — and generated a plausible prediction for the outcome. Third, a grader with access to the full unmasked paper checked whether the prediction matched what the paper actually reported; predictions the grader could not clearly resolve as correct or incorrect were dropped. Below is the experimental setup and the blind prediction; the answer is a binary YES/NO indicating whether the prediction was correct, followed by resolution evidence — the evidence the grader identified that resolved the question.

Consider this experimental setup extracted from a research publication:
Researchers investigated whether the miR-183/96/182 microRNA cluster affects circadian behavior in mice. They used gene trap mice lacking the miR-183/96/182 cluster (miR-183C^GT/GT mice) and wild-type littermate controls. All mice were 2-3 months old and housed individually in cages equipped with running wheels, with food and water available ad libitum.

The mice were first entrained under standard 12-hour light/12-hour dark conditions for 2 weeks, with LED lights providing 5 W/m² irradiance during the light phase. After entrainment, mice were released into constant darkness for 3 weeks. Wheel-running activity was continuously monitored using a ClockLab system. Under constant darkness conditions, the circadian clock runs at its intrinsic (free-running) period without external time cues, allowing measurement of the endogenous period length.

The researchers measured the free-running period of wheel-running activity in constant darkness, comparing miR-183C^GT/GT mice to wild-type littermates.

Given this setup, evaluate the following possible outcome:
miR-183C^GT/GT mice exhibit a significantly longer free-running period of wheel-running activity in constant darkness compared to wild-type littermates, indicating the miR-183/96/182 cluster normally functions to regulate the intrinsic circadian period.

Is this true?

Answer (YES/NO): NO